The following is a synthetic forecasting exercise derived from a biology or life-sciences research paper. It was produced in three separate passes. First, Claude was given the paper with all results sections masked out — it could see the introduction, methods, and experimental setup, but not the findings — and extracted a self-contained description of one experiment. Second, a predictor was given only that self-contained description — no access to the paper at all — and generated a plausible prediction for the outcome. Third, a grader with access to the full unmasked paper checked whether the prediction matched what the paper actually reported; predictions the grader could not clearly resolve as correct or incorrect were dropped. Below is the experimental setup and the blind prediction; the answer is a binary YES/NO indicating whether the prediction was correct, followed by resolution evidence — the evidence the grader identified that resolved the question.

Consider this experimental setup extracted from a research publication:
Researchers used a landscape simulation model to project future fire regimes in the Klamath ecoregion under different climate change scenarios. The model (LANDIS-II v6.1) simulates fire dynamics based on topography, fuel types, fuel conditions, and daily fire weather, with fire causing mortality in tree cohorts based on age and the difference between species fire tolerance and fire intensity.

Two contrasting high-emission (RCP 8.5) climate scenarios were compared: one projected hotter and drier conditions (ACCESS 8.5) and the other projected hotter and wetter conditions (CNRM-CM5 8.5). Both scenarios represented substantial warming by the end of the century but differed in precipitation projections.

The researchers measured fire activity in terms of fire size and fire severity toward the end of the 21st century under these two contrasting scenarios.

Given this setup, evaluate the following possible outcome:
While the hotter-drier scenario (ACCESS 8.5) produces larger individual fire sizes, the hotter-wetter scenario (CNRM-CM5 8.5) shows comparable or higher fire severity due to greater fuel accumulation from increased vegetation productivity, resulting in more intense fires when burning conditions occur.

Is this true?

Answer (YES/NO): NO